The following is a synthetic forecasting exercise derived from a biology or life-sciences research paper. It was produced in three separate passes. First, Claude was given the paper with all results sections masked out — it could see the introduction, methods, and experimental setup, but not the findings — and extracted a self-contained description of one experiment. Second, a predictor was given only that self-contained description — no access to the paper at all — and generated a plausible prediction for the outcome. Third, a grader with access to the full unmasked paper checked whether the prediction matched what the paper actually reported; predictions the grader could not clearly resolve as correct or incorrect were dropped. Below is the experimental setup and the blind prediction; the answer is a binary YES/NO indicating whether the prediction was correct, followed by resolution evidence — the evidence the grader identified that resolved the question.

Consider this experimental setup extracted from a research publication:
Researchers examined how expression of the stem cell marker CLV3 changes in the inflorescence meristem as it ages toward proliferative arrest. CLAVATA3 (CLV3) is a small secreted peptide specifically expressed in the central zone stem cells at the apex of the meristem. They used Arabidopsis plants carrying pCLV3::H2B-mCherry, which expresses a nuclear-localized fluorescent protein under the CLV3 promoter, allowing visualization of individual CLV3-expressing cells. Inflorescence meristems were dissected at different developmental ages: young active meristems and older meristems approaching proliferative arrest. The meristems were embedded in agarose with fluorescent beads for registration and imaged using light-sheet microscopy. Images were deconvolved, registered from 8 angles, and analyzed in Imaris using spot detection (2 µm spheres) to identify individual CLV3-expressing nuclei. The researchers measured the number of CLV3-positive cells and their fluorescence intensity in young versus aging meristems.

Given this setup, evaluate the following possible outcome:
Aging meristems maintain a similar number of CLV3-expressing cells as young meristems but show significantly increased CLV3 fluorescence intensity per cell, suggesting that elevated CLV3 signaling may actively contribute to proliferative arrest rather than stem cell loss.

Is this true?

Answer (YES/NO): NO